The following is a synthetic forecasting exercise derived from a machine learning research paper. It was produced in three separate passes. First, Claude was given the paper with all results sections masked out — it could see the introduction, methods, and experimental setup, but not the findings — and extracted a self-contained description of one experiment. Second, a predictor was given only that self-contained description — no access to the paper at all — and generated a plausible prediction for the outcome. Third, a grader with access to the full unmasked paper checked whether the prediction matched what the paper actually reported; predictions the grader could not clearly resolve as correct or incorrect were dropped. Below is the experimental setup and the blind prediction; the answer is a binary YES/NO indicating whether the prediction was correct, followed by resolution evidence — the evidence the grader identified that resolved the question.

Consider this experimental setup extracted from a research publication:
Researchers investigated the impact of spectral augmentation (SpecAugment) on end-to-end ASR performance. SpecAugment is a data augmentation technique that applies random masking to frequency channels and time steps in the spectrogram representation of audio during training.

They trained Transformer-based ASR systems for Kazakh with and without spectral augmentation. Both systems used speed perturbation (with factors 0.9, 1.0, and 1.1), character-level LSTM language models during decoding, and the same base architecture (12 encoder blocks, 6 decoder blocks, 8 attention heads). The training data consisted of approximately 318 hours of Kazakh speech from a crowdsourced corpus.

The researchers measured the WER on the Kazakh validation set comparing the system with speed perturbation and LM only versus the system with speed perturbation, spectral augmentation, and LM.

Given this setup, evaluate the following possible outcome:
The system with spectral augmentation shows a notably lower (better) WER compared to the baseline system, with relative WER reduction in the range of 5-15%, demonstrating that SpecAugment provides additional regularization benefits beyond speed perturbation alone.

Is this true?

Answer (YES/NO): NO